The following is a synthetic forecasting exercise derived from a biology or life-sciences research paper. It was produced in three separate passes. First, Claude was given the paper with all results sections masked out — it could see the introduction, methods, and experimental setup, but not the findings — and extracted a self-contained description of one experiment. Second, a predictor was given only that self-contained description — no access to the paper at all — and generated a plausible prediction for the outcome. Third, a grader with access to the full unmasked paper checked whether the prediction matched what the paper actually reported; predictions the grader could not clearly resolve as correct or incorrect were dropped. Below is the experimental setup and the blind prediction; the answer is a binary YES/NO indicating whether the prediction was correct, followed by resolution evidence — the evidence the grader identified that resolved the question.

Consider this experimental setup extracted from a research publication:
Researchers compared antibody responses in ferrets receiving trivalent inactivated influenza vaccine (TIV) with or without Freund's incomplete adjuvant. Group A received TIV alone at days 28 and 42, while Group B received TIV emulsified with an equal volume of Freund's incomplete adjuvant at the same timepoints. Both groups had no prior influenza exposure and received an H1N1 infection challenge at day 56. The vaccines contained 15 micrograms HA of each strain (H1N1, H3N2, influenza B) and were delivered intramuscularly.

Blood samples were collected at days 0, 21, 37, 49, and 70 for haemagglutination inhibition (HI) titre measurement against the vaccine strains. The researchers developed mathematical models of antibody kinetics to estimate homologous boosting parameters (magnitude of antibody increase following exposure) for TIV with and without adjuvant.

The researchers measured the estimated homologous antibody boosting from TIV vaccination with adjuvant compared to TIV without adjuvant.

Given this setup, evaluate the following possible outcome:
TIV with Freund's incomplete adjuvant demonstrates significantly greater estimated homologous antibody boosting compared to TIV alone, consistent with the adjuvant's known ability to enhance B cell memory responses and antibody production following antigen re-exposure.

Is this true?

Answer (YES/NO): NO